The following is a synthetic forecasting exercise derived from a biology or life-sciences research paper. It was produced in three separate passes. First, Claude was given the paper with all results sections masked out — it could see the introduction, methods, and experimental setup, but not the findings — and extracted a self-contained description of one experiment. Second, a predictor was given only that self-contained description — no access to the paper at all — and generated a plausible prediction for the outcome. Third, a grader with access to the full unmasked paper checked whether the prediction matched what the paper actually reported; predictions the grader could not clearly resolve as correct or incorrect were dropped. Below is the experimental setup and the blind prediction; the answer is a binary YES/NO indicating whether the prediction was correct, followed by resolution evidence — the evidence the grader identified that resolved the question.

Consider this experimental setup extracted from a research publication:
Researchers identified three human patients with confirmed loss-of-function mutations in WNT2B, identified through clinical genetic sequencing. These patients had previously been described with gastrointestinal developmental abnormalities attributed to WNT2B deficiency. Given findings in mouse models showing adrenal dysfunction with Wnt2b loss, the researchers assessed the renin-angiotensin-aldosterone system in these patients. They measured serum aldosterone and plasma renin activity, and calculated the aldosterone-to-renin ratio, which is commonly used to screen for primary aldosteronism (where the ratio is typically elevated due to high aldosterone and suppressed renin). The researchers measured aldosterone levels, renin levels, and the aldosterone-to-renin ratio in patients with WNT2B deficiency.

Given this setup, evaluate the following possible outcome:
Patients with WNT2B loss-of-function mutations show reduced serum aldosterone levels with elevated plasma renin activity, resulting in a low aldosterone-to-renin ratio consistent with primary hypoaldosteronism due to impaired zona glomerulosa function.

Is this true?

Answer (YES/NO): NO